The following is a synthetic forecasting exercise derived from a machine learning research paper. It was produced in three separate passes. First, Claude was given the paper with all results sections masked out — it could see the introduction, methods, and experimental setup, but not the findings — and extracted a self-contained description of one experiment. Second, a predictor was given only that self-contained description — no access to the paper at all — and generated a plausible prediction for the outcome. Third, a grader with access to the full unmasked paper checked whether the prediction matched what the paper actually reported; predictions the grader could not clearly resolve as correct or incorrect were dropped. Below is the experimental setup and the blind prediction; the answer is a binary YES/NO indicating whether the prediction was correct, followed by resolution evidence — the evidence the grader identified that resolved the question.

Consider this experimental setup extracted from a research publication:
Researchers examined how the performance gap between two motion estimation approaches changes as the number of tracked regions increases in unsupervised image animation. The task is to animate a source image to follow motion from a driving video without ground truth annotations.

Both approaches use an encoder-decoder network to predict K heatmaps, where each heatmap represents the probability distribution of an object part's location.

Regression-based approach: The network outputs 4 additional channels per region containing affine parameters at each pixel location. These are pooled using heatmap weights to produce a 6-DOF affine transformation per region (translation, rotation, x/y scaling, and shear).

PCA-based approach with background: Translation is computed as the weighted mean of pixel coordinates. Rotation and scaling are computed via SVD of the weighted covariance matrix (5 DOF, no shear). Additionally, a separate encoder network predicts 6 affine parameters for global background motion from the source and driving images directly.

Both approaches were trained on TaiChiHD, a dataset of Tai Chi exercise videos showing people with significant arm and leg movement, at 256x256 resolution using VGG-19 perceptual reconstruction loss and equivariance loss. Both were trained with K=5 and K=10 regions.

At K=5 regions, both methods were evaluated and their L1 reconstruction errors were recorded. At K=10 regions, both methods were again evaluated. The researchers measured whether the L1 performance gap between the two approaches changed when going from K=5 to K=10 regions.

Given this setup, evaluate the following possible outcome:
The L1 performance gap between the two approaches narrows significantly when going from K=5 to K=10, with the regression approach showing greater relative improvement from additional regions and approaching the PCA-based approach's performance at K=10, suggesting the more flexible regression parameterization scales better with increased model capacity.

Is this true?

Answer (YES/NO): NO